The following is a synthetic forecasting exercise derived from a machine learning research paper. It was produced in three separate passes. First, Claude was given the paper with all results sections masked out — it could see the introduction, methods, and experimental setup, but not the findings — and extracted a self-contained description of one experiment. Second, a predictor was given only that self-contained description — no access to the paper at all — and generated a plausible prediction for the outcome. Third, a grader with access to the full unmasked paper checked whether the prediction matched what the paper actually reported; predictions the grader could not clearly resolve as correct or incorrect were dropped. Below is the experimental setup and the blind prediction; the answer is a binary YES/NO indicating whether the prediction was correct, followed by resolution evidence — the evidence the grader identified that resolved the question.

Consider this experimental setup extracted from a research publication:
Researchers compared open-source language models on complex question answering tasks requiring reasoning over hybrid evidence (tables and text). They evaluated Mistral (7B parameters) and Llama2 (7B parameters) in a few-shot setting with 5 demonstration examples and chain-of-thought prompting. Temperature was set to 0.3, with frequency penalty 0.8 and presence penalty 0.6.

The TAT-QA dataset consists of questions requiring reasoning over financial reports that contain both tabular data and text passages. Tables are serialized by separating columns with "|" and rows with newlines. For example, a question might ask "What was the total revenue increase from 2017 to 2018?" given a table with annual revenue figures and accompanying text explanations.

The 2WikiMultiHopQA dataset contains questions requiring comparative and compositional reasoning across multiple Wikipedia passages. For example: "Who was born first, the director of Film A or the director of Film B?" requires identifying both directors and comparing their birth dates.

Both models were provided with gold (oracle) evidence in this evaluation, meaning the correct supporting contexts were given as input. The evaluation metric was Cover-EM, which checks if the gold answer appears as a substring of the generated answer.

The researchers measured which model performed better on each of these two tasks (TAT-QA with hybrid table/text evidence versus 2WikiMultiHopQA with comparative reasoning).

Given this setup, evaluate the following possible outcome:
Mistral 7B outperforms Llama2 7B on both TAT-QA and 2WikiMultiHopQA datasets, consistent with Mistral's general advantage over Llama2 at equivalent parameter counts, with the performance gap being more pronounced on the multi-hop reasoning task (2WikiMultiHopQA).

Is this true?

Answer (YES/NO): NO